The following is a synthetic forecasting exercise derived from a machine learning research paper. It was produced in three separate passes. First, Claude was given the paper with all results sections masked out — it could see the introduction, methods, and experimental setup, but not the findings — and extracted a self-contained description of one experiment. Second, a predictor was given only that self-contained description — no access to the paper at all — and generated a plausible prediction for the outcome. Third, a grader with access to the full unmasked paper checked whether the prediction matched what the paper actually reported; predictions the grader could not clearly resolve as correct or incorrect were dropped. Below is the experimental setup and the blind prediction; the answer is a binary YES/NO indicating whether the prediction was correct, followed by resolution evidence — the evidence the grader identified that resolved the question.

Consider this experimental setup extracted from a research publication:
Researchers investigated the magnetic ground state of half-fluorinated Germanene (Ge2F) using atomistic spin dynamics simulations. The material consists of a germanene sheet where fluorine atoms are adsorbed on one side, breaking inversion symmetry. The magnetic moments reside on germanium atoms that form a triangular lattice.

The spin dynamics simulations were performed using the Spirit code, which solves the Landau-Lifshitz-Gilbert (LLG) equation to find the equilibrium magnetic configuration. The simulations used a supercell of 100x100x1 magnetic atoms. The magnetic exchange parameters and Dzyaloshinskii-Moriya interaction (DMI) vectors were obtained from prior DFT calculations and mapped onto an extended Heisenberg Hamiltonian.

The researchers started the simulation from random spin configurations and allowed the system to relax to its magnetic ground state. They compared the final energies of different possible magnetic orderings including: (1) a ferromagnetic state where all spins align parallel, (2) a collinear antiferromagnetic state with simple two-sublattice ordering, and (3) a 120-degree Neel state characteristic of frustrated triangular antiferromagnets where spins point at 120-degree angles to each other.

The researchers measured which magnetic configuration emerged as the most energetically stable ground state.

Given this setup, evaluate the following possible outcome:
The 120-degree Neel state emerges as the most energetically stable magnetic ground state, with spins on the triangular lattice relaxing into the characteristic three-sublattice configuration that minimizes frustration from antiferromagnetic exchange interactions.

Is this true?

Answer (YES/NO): YES